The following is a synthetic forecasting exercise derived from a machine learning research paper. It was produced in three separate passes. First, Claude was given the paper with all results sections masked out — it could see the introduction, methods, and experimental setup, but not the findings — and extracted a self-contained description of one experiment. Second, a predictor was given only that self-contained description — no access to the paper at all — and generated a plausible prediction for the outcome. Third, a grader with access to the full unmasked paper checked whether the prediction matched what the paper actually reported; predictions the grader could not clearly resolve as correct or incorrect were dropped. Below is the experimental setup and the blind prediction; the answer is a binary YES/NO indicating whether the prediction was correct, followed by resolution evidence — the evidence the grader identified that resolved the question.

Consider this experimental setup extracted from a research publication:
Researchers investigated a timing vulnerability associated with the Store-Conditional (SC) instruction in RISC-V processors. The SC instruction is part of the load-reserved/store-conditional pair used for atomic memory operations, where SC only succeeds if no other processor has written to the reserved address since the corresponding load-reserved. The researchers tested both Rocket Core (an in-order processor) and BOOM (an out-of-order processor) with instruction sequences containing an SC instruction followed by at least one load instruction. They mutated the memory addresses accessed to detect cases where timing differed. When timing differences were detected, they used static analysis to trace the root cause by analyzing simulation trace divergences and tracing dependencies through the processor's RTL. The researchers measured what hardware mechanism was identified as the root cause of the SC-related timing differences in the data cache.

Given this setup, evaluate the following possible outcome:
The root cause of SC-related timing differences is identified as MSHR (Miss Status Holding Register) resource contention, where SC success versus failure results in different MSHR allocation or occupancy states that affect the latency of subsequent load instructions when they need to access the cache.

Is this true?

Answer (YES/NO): NO